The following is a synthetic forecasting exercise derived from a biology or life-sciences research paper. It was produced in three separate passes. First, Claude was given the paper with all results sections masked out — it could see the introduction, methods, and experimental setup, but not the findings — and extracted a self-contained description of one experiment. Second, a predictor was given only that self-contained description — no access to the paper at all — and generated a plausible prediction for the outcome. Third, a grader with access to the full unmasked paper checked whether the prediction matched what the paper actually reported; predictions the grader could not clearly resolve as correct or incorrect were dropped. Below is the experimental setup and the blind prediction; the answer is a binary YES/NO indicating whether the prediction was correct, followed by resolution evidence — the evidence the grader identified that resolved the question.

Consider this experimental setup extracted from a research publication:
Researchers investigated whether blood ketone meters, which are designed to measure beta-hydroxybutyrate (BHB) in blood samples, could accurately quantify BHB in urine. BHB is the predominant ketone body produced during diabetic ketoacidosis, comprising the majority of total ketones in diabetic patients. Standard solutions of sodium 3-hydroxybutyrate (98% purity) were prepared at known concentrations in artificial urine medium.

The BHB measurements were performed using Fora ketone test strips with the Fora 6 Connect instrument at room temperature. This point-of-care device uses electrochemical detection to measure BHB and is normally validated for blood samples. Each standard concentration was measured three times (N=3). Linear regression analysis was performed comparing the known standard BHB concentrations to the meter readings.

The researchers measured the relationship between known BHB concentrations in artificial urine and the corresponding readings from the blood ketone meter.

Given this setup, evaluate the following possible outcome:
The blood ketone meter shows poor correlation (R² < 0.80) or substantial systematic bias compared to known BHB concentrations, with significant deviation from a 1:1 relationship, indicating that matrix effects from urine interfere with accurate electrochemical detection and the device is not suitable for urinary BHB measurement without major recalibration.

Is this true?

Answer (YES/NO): NO